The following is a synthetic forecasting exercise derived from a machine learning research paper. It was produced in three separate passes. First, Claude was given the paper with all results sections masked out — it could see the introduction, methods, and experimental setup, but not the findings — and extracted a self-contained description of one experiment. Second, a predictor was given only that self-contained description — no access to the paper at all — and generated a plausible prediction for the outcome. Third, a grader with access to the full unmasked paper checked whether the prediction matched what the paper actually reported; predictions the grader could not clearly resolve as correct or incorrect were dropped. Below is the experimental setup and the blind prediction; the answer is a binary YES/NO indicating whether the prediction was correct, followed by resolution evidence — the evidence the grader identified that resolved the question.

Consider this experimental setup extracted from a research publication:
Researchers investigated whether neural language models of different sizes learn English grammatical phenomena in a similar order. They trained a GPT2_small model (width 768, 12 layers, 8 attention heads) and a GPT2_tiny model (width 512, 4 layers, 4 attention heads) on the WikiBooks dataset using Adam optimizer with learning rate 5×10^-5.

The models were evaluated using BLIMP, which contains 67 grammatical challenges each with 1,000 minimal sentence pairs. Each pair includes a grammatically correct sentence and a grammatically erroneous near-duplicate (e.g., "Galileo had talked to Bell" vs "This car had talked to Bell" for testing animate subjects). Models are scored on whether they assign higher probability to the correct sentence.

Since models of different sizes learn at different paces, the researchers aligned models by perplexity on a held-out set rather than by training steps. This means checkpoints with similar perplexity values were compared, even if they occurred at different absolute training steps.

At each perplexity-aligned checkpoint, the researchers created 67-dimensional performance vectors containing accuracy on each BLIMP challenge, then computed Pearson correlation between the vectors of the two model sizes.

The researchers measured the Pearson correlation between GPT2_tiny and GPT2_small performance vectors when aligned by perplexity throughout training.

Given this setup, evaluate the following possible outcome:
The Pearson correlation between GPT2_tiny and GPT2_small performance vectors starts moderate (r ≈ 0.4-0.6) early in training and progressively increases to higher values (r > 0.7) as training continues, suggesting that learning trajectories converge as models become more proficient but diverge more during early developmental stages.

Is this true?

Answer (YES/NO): NO